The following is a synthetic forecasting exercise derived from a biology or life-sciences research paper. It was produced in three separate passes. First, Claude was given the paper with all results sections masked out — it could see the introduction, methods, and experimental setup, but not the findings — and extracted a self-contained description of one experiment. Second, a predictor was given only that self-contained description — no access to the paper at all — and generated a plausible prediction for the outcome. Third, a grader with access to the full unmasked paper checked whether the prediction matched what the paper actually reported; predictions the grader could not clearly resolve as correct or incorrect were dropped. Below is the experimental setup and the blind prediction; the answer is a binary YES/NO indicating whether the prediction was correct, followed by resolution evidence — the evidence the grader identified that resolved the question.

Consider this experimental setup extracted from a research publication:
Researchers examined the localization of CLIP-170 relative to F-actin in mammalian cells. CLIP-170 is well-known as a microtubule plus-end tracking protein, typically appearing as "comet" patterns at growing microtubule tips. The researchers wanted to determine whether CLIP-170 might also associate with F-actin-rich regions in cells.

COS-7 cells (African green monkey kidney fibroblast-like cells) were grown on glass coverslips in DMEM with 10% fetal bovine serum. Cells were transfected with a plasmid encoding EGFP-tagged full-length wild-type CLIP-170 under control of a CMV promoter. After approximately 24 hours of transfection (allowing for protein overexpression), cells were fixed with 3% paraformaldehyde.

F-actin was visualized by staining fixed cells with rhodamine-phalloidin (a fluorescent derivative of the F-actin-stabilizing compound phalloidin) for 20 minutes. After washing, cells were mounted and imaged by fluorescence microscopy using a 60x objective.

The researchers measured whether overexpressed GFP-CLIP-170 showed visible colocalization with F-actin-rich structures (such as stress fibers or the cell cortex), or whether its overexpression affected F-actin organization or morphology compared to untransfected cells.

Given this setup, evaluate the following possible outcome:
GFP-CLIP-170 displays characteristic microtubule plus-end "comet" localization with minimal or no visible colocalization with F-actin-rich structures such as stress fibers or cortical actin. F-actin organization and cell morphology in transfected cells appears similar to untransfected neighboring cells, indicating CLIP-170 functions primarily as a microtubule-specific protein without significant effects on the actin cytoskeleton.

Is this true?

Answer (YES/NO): NO